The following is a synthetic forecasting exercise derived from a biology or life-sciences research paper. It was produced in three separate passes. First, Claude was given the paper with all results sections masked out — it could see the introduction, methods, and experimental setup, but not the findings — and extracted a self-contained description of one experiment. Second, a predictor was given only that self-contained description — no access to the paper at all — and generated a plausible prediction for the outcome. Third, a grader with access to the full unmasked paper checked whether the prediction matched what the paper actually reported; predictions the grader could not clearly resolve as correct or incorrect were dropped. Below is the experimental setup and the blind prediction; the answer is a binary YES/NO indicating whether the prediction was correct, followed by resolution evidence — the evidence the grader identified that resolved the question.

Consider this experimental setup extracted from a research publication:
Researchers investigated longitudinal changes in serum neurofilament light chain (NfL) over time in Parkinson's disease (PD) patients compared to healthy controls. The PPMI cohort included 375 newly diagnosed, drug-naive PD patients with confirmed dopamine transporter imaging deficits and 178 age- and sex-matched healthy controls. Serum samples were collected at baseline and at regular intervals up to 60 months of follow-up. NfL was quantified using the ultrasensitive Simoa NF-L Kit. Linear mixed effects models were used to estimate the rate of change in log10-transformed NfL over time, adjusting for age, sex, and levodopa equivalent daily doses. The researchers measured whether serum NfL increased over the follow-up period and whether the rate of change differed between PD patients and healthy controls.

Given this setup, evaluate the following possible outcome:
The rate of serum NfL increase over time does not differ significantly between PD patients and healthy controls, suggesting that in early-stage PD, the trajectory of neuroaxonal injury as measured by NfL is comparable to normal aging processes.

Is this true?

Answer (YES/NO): NO